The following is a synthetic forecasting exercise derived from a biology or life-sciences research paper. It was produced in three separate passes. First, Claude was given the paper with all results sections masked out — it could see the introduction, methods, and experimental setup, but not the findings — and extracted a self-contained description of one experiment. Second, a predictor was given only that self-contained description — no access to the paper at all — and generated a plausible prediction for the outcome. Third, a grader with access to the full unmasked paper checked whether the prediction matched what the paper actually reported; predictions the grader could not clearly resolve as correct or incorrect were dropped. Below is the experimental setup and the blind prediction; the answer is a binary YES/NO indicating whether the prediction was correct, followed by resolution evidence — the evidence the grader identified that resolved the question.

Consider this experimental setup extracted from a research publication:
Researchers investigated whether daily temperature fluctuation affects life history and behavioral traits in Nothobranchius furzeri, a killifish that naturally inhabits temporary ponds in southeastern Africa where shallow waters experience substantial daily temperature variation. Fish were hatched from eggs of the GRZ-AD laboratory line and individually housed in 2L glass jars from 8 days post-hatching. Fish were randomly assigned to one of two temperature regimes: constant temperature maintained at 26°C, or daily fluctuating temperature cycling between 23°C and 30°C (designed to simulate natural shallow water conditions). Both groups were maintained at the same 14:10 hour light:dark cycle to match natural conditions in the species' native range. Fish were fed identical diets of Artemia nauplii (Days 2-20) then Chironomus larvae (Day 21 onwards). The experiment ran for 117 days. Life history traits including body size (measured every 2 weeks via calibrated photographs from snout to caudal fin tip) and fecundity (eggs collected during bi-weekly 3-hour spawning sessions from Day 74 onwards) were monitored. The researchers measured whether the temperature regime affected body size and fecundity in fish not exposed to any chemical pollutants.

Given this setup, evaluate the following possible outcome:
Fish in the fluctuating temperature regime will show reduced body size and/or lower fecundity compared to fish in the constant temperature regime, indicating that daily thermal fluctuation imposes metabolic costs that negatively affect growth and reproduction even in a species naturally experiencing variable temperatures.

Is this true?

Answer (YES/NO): NO